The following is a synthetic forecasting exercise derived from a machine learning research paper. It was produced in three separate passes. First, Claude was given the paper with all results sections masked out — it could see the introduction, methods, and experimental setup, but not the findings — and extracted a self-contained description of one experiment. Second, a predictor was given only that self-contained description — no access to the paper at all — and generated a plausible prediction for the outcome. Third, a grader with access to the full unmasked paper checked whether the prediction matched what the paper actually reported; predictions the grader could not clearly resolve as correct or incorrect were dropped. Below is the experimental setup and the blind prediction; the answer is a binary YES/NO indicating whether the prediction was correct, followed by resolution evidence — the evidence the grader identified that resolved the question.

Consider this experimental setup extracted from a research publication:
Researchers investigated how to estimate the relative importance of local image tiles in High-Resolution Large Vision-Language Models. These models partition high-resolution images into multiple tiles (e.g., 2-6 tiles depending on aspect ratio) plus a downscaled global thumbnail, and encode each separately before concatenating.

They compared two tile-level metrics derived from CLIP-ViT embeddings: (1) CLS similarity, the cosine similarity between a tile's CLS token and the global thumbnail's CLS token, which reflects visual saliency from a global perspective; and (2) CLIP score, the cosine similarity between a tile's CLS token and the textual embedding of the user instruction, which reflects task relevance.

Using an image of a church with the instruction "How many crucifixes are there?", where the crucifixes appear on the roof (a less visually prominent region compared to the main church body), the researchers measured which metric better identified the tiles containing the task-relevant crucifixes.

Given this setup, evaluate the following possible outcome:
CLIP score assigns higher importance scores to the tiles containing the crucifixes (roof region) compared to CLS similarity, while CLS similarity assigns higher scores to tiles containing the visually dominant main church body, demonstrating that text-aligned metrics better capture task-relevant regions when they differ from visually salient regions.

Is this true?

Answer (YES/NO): YES